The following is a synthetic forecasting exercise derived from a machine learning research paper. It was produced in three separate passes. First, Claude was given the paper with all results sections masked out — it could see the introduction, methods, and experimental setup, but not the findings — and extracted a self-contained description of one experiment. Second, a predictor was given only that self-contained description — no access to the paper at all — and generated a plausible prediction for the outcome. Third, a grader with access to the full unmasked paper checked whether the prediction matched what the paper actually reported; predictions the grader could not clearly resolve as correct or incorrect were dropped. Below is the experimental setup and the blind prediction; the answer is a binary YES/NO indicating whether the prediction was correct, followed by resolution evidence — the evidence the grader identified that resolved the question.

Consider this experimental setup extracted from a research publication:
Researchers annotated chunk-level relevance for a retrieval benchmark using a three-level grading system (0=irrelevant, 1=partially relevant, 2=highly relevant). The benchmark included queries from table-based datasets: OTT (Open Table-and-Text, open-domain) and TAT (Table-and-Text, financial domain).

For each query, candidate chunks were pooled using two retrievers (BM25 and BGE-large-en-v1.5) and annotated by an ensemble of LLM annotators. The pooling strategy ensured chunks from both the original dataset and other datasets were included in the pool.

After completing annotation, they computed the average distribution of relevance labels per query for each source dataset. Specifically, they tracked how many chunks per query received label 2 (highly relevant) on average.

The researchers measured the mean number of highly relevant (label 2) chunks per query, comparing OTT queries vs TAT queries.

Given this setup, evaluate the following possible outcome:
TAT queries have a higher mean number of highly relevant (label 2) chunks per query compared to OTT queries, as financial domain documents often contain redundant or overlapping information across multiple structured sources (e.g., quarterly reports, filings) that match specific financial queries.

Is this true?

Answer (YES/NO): YES